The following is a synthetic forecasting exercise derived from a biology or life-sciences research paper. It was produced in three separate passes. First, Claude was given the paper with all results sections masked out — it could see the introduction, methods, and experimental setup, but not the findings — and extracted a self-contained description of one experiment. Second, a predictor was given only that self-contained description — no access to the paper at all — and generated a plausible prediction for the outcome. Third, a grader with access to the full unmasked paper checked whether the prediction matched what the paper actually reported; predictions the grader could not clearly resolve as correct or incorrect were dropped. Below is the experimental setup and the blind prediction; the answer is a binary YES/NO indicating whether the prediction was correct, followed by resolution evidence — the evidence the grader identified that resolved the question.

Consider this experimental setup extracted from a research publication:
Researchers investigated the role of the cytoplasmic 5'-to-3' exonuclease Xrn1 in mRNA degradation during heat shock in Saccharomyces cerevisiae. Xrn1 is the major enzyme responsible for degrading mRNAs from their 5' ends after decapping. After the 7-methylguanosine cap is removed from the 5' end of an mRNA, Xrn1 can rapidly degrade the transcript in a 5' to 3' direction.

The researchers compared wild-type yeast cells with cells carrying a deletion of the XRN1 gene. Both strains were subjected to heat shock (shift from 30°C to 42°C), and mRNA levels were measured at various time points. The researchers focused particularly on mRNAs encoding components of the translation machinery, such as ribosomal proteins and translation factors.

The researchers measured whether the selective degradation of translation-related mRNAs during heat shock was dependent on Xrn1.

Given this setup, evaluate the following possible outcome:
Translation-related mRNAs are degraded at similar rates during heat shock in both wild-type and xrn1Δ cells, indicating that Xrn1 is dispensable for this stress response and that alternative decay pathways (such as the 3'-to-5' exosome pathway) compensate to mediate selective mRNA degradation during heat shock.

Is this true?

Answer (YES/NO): NO